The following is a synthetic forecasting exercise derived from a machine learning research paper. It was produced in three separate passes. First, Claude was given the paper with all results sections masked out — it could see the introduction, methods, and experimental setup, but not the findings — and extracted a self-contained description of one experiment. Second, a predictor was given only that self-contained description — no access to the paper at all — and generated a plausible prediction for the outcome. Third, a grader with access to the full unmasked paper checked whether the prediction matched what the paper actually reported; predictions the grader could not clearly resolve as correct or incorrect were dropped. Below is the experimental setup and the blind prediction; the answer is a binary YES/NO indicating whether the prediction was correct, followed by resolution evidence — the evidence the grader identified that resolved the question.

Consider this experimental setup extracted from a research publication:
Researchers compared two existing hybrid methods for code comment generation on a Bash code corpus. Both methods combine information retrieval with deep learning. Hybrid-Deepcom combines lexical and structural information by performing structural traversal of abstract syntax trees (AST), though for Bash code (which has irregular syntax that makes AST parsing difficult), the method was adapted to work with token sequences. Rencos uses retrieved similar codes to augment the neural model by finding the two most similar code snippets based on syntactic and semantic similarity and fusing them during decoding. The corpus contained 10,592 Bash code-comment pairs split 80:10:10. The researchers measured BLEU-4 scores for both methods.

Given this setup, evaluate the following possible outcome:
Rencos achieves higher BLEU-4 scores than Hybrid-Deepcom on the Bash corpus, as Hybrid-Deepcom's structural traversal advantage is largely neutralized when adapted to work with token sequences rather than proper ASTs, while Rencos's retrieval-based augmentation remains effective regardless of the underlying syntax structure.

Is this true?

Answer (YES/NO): YES